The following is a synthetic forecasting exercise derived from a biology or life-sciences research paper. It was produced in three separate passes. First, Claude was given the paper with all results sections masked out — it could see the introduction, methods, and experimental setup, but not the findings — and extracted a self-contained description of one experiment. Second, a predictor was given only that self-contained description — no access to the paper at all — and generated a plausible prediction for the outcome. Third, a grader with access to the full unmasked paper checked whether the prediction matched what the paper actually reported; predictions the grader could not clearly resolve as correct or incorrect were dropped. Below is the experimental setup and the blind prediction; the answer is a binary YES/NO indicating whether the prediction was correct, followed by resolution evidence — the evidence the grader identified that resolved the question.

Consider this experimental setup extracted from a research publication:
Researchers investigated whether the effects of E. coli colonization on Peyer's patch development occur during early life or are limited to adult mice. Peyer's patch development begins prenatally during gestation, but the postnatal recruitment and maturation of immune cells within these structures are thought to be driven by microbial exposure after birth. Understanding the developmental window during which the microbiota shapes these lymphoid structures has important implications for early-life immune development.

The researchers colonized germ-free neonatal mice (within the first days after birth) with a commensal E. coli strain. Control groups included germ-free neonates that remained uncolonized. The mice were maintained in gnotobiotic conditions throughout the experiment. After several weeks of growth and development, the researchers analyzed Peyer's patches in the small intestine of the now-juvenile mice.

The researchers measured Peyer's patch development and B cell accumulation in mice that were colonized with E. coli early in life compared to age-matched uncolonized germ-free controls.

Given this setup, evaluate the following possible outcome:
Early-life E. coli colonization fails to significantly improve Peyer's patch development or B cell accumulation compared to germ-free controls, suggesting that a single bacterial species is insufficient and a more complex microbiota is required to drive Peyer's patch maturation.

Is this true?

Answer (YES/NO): NO